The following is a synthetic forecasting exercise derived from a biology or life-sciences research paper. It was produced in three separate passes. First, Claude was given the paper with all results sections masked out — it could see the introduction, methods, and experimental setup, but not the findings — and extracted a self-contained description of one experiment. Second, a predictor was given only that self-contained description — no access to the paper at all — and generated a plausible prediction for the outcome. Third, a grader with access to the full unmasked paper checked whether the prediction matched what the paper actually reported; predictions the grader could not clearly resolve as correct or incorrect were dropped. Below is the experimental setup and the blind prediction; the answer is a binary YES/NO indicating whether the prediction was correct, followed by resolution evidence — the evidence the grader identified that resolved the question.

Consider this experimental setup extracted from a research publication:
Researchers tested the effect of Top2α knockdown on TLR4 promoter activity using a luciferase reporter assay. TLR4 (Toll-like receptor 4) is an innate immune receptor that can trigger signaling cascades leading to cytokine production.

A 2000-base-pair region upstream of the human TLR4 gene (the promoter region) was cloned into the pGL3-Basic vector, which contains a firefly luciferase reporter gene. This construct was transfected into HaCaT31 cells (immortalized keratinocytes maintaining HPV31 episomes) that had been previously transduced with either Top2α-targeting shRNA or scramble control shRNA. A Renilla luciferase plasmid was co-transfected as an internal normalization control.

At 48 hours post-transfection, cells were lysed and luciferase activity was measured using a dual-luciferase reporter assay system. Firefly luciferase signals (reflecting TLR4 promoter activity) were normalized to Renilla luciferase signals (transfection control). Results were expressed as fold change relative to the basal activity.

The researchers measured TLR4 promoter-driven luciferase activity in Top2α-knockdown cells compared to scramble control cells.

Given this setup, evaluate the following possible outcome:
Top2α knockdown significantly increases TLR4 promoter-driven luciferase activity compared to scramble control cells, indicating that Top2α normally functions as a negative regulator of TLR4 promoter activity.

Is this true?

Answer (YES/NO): NO